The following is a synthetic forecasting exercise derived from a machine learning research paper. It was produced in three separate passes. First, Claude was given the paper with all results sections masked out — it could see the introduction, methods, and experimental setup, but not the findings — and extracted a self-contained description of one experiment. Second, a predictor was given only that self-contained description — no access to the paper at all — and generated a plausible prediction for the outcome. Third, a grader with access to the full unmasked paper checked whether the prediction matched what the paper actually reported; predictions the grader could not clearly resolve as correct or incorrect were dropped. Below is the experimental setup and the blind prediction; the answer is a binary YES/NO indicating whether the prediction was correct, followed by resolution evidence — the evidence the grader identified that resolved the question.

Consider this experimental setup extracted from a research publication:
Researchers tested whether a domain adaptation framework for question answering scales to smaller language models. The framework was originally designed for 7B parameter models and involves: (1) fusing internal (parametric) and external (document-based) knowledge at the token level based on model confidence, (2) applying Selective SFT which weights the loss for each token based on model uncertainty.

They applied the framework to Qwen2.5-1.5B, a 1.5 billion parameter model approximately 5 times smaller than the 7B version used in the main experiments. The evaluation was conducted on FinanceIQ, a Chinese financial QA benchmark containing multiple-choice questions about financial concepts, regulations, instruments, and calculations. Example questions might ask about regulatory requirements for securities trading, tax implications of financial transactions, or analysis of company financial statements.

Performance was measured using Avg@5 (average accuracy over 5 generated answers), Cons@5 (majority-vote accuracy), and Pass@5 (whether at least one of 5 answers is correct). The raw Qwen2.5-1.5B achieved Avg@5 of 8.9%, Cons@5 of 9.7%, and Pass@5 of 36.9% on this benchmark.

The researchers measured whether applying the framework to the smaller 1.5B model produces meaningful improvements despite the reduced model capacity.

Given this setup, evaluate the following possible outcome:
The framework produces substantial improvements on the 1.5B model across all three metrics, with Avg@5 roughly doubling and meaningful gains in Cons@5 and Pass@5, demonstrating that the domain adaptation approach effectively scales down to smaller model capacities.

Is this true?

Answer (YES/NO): YES